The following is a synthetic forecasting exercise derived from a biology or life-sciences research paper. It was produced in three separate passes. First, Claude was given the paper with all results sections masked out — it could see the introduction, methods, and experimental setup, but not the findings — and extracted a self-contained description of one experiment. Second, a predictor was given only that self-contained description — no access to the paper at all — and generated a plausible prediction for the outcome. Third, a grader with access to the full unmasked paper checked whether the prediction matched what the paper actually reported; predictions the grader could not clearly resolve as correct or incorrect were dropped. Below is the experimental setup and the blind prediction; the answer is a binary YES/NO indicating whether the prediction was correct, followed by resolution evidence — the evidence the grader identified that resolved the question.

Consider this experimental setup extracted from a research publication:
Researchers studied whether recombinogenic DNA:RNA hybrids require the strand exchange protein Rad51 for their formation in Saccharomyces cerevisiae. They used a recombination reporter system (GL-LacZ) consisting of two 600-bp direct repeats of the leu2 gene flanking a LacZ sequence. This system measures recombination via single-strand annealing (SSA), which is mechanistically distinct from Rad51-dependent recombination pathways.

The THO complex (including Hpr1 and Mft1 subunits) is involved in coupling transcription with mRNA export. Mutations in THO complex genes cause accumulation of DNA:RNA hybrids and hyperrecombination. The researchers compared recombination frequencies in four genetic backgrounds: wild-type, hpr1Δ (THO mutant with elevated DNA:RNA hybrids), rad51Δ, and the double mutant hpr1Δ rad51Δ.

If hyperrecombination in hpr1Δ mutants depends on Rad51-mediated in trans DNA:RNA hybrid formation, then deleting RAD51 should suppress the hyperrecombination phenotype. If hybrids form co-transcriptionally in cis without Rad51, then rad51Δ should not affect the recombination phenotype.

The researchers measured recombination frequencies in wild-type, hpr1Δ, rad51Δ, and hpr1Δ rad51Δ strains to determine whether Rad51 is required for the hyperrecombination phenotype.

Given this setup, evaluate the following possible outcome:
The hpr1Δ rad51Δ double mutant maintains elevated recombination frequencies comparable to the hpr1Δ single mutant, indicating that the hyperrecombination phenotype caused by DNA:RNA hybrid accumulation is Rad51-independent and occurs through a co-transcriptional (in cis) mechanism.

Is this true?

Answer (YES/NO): YES